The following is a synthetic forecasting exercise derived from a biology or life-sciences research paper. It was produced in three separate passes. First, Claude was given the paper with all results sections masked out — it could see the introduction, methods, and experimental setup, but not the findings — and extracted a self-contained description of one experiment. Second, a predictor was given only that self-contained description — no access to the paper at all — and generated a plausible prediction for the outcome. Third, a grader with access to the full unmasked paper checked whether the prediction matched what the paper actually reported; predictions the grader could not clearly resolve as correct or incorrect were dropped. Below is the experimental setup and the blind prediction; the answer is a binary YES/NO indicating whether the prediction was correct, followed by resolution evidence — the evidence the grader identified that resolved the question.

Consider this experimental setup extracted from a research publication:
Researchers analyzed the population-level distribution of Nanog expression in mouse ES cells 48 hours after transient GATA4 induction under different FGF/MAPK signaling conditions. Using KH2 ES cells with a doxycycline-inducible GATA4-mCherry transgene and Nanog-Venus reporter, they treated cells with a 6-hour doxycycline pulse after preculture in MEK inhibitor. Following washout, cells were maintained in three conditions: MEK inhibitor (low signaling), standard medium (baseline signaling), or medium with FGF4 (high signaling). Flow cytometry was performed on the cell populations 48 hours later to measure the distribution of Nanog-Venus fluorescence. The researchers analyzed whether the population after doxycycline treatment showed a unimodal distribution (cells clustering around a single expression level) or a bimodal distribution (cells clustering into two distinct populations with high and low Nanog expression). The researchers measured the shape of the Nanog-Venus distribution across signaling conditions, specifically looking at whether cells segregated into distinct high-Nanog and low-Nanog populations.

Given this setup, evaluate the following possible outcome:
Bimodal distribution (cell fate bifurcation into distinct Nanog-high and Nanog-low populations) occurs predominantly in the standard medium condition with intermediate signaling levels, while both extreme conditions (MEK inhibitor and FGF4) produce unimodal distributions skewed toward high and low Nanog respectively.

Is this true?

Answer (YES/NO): NO